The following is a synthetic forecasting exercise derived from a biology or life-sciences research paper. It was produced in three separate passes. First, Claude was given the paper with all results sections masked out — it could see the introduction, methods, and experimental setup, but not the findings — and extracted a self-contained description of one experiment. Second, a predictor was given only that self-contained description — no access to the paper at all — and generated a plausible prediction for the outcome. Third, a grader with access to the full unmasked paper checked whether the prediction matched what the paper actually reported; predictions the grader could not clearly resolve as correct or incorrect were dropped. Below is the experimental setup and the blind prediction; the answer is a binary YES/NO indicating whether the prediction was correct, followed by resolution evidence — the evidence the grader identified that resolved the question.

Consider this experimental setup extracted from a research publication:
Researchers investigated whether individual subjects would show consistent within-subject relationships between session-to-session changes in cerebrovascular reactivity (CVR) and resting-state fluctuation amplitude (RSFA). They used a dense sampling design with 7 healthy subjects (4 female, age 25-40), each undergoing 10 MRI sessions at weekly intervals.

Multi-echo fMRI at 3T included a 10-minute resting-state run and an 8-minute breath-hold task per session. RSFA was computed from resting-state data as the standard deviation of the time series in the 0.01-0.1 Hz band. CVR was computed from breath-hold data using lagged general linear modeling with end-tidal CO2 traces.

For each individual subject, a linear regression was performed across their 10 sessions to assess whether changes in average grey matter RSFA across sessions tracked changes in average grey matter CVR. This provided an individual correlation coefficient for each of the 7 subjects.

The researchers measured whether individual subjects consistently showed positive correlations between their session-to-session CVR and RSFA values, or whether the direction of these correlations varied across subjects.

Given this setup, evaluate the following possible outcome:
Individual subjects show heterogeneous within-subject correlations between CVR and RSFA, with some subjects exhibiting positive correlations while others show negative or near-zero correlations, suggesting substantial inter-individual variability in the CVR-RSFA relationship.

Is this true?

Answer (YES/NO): YES